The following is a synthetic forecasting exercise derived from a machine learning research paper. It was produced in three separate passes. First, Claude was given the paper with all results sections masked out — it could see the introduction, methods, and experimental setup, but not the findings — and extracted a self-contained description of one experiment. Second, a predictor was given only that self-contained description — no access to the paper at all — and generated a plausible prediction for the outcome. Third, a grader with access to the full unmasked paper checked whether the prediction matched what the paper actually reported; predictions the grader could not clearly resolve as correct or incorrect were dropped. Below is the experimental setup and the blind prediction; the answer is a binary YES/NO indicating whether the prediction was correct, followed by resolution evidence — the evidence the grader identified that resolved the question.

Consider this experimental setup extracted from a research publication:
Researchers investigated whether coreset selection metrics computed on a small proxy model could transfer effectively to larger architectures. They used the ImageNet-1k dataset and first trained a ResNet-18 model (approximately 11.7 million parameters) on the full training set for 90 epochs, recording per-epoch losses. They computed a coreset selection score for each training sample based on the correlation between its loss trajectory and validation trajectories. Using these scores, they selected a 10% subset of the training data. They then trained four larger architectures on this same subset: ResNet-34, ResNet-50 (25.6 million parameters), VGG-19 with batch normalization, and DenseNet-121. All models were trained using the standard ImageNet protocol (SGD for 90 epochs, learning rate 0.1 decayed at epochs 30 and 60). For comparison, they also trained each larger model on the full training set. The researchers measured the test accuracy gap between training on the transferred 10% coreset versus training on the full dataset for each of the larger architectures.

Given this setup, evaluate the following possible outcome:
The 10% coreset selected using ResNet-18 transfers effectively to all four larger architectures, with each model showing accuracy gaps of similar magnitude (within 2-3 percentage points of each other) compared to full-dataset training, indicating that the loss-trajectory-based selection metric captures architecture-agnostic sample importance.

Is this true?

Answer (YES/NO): YES